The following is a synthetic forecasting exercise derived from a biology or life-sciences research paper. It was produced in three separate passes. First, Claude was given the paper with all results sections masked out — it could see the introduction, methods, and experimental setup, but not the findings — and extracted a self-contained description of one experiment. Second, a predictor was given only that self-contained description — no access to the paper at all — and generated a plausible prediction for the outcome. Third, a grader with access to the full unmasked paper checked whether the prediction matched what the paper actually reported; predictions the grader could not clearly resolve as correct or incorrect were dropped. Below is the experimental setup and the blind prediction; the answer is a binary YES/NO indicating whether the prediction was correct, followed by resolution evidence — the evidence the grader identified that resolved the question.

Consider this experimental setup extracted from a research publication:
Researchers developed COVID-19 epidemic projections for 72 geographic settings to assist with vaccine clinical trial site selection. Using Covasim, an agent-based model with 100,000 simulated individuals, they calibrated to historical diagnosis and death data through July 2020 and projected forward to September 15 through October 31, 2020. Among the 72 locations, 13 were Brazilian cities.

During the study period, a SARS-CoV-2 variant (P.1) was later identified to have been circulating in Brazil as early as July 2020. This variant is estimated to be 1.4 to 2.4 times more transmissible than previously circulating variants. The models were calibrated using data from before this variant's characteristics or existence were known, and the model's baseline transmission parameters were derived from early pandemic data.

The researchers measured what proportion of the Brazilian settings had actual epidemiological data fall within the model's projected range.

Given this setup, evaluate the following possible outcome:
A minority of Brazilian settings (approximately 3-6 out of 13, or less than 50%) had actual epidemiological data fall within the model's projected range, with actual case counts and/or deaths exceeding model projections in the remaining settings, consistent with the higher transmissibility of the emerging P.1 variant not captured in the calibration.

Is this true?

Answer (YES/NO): YES